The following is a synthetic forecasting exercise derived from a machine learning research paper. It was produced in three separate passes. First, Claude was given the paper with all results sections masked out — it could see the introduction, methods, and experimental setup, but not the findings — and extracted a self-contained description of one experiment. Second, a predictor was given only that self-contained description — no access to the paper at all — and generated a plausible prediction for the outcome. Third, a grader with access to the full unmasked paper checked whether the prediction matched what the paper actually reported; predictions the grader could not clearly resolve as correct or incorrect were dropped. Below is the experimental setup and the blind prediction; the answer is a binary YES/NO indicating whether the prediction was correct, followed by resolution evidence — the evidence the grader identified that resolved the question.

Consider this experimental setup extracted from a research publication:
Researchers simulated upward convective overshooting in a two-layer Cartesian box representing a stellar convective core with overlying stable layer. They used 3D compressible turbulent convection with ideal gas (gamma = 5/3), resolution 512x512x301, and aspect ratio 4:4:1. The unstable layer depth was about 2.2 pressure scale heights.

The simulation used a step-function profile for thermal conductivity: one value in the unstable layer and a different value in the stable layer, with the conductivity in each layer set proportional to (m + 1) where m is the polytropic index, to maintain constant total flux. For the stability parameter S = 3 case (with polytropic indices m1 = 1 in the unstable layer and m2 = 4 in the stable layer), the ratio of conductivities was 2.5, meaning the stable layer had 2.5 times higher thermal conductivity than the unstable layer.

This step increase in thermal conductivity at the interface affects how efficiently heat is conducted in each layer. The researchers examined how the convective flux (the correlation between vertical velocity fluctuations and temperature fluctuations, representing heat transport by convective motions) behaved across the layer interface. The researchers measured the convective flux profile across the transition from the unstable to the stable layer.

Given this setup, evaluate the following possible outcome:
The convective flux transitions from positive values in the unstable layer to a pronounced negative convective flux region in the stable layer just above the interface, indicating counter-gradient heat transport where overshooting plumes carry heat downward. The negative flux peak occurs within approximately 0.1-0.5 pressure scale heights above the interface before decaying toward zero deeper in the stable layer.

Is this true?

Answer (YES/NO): YES